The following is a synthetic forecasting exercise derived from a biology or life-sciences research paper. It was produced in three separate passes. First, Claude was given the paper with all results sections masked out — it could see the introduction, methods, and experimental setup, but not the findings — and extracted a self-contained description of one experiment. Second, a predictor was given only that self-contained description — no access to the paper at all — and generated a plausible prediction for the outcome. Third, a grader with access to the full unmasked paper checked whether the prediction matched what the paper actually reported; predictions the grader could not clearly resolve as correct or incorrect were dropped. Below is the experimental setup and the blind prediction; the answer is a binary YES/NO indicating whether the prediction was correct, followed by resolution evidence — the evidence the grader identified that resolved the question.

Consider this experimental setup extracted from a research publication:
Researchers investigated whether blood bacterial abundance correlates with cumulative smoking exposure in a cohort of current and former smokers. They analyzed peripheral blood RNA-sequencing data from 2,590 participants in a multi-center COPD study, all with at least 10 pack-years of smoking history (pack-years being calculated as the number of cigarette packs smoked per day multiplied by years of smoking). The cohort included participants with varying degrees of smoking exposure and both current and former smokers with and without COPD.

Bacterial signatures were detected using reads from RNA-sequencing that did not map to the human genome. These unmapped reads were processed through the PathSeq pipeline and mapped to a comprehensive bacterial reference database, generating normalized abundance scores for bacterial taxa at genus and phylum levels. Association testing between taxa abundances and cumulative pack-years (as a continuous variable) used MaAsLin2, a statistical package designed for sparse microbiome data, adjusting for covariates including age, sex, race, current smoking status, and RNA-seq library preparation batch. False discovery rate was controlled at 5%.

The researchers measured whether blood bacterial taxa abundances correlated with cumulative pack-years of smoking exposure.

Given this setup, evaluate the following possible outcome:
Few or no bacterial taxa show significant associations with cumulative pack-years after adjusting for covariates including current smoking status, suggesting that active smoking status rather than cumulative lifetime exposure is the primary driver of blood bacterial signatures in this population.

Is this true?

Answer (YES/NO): NO